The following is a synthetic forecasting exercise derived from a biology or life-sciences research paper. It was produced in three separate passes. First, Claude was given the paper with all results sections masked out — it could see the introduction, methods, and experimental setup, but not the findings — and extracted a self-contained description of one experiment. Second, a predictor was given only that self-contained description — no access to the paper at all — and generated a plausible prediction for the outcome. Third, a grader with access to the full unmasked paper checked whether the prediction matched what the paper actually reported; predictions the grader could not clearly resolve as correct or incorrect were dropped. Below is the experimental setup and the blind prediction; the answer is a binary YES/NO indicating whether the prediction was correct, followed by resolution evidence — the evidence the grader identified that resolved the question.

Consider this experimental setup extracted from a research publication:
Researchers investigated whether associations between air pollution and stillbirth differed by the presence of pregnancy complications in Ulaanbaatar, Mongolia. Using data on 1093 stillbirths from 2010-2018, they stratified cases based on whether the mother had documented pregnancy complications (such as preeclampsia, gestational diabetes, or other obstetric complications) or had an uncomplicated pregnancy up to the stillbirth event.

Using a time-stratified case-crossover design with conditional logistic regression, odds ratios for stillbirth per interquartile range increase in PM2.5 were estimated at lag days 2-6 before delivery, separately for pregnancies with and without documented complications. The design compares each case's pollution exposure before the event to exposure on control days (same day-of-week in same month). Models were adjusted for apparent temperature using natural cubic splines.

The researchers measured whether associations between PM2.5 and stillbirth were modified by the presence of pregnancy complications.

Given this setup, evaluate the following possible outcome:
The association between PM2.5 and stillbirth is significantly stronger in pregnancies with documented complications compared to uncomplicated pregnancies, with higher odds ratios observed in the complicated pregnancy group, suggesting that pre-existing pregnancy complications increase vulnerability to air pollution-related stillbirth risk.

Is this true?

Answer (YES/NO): NO